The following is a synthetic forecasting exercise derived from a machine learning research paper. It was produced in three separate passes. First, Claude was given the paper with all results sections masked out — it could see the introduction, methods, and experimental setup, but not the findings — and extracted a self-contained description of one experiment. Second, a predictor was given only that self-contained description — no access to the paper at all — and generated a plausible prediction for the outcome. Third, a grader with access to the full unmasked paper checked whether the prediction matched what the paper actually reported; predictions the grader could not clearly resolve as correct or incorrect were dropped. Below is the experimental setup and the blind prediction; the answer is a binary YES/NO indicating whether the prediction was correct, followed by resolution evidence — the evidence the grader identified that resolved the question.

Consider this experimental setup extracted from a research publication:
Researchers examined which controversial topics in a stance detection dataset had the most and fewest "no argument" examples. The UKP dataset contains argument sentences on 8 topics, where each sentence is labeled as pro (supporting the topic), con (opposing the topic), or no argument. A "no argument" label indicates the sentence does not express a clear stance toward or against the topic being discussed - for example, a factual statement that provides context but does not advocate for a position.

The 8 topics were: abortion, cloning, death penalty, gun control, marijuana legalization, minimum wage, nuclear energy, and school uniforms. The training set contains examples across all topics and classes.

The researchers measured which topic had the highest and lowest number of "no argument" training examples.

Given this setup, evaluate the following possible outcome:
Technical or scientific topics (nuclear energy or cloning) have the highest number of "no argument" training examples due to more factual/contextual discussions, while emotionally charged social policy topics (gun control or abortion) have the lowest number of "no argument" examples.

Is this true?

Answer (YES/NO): NO